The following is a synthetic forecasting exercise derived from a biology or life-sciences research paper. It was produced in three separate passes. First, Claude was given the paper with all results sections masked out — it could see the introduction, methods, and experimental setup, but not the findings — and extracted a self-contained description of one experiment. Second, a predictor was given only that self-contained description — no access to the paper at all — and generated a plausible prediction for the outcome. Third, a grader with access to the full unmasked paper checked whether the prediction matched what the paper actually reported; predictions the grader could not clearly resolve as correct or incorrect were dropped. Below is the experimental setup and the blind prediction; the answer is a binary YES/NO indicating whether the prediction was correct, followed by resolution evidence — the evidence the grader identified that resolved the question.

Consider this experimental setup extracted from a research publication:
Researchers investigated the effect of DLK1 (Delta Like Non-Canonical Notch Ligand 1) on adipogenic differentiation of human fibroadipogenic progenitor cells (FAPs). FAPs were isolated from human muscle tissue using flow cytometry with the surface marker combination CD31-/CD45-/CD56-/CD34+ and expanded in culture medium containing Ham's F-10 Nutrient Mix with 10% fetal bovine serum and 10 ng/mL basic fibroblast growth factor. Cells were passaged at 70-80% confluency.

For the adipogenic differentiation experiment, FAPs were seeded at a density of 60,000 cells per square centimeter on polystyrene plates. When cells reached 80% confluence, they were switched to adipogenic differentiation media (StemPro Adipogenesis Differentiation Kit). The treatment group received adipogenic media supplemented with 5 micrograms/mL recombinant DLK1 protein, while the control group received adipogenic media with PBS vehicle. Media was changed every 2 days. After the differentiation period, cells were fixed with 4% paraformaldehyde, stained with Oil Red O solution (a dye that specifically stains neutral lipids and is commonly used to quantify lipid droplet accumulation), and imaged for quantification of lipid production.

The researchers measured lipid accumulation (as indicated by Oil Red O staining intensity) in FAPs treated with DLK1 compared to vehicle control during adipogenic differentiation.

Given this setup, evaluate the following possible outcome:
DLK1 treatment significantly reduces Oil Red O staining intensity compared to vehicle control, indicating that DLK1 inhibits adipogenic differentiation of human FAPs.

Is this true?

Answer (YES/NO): YES